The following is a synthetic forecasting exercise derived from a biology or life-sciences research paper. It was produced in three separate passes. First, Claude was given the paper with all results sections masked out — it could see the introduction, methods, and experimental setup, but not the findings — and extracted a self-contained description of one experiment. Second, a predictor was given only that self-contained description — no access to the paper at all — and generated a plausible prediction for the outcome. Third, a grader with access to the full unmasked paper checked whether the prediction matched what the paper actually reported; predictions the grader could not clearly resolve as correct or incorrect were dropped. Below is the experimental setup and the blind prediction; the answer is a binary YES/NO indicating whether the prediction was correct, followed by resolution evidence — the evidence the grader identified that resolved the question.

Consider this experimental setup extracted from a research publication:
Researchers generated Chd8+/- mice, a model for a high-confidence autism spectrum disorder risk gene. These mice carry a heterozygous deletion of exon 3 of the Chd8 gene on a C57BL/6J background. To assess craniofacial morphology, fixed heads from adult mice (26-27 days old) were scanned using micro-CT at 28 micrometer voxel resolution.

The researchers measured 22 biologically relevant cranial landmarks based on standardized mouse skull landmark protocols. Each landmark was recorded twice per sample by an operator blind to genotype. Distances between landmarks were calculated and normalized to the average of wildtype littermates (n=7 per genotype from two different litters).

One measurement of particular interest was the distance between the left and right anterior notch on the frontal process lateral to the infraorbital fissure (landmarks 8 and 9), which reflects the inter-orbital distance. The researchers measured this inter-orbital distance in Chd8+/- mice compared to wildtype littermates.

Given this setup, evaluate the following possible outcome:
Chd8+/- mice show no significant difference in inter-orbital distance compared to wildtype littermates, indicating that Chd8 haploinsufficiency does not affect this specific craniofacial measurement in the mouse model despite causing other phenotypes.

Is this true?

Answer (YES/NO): NO